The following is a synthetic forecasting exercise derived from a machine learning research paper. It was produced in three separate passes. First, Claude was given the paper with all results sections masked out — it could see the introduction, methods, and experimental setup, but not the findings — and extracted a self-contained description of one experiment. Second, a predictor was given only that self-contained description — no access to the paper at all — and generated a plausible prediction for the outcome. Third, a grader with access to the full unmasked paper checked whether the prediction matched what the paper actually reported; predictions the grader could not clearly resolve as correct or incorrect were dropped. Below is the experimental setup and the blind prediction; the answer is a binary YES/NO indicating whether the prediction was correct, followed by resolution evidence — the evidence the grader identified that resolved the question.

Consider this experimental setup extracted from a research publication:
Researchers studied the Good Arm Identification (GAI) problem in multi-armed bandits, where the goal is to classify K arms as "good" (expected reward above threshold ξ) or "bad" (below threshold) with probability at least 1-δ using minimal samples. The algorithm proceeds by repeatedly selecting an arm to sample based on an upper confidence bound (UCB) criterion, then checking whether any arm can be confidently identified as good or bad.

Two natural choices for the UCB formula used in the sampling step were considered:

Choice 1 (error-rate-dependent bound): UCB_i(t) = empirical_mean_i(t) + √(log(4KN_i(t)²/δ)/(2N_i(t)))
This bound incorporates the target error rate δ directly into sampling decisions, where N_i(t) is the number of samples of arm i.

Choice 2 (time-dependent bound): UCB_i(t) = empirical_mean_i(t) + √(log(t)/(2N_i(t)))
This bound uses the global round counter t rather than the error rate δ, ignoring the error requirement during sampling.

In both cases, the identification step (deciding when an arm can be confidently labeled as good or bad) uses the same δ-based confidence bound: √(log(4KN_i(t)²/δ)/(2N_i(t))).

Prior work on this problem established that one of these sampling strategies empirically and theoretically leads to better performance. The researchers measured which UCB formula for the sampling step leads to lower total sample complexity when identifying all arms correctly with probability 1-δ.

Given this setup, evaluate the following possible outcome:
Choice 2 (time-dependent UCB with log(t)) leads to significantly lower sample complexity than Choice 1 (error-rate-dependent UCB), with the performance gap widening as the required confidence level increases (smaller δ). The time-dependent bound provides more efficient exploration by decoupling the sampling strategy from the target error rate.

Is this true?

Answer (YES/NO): NO